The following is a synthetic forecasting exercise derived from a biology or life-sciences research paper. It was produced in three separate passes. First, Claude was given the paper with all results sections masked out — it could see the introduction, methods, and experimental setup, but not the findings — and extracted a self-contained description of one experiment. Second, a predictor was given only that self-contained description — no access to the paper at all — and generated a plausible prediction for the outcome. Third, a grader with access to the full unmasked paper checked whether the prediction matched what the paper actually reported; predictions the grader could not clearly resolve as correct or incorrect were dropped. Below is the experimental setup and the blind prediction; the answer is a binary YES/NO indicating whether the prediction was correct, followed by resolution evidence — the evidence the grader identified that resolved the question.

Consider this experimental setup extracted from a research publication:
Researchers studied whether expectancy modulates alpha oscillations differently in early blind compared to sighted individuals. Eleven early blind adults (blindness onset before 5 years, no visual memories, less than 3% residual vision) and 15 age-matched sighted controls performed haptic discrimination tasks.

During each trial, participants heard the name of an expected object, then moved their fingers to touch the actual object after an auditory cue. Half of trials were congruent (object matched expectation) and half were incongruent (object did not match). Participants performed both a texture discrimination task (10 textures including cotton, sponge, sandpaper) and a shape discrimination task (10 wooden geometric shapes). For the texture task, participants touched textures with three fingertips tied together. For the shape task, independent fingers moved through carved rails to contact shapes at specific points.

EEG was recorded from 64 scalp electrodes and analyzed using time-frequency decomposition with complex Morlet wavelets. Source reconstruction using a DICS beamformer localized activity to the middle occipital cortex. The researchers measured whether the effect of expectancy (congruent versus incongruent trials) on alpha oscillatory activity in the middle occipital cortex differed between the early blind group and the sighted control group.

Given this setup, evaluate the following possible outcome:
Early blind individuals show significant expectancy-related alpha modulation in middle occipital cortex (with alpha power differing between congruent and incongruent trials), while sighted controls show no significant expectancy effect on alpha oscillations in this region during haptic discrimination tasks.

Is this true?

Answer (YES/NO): YES